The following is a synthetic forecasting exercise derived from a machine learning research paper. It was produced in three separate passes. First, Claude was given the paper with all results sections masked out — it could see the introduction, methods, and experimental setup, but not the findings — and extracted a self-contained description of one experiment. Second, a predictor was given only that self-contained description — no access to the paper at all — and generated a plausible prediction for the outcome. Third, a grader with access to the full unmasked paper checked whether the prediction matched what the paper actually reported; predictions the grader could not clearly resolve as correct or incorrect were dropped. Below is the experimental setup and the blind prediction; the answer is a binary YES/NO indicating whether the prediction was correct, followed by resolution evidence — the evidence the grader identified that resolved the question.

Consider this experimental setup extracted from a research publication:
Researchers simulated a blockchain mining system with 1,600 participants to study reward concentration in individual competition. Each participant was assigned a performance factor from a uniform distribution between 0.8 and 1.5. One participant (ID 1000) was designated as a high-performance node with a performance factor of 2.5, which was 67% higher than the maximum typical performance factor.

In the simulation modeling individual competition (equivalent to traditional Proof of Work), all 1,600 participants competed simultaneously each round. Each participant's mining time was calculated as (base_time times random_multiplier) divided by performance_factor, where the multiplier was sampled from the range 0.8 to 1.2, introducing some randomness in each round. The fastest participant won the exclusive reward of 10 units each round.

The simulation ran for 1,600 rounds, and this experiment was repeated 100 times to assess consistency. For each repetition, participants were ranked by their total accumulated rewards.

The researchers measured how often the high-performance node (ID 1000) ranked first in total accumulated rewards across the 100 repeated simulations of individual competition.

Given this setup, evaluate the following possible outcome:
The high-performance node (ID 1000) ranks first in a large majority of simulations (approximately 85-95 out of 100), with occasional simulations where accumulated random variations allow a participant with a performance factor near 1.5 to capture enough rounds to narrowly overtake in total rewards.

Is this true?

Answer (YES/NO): NO